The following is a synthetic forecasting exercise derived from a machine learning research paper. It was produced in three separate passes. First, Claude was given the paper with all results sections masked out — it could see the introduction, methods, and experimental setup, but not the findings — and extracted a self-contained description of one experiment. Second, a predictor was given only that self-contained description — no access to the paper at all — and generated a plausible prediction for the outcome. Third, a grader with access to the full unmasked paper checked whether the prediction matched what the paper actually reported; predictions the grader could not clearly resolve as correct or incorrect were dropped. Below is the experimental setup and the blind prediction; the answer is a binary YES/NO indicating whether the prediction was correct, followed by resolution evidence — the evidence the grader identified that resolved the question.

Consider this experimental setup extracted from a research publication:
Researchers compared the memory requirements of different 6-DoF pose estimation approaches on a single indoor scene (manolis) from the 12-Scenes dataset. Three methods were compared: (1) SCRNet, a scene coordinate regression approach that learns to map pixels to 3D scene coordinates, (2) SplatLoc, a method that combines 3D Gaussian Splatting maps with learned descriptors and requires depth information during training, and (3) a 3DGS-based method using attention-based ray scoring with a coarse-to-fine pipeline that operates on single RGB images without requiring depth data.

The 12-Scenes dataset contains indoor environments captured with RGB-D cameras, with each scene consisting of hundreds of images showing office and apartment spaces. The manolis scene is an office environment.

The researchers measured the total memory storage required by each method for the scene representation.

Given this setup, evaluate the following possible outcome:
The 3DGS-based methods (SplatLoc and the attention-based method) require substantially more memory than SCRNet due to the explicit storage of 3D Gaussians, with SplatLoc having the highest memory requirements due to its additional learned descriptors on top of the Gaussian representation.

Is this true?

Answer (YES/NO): NO